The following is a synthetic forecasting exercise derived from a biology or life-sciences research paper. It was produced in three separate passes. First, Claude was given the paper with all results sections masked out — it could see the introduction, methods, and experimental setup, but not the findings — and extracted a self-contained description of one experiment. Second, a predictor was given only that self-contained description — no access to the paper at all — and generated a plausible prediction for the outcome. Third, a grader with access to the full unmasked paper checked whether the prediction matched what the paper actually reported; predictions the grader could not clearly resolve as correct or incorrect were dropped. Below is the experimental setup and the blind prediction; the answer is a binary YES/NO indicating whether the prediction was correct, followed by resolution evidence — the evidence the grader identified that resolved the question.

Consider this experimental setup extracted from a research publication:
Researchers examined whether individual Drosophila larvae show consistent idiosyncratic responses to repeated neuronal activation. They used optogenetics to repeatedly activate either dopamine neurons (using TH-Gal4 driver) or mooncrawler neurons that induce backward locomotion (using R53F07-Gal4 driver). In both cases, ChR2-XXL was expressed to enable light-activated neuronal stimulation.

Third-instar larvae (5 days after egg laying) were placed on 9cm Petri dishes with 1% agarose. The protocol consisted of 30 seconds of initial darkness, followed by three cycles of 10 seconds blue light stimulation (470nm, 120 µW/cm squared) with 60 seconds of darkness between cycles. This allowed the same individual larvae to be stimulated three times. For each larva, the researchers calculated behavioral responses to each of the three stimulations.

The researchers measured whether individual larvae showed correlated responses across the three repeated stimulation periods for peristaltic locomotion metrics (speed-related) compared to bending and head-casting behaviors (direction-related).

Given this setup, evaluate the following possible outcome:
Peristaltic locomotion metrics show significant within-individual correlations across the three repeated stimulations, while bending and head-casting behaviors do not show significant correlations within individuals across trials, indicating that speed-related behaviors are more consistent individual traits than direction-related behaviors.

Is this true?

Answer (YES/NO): YES